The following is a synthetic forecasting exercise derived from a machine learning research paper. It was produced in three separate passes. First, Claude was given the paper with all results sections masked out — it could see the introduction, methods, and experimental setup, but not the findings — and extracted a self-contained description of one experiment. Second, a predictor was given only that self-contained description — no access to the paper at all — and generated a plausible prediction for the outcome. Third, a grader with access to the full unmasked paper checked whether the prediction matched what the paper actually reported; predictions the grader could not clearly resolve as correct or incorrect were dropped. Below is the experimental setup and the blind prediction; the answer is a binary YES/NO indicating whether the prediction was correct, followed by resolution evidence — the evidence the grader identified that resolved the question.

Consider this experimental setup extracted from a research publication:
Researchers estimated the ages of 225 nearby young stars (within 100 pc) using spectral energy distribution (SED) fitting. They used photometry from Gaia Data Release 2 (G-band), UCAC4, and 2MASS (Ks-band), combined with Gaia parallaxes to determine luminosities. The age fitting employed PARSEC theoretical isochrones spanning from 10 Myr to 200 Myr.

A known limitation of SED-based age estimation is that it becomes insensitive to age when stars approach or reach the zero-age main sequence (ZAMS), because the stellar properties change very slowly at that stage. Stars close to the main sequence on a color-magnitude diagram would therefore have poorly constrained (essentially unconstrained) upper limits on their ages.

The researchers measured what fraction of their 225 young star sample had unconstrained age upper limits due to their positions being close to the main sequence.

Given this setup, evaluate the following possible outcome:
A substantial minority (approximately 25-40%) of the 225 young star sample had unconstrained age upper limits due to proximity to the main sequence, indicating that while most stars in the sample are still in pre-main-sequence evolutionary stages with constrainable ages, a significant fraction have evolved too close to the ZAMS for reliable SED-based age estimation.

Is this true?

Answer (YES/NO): YES